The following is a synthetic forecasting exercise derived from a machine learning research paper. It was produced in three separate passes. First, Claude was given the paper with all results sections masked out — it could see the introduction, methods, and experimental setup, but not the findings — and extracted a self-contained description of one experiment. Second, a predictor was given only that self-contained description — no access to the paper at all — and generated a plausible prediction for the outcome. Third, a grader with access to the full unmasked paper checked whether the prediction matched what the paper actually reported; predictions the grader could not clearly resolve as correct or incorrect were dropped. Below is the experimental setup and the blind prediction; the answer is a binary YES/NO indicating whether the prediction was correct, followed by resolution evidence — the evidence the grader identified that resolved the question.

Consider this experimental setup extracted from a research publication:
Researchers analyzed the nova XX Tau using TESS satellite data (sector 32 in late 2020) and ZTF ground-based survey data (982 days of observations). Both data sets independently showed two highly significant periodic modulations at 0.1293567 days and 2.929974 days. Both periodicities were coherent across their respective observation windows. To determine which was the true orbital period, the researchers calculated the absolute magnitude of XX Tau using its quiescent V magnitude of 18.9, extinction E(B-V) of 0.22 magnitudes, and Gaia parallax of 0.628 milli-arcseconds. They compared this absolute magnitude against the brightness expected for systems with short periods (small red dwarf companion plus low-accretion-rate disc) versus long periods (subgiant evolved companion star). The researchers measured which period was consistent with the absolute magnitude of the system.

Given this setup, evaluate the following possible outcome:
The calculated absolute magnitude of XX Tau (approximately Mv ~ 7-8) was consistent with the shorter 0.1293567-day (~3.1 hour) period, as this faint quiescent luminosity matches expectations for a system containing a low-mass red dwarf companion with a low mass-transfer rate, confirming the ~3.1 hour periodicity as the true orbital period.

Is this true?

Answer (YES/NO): YES